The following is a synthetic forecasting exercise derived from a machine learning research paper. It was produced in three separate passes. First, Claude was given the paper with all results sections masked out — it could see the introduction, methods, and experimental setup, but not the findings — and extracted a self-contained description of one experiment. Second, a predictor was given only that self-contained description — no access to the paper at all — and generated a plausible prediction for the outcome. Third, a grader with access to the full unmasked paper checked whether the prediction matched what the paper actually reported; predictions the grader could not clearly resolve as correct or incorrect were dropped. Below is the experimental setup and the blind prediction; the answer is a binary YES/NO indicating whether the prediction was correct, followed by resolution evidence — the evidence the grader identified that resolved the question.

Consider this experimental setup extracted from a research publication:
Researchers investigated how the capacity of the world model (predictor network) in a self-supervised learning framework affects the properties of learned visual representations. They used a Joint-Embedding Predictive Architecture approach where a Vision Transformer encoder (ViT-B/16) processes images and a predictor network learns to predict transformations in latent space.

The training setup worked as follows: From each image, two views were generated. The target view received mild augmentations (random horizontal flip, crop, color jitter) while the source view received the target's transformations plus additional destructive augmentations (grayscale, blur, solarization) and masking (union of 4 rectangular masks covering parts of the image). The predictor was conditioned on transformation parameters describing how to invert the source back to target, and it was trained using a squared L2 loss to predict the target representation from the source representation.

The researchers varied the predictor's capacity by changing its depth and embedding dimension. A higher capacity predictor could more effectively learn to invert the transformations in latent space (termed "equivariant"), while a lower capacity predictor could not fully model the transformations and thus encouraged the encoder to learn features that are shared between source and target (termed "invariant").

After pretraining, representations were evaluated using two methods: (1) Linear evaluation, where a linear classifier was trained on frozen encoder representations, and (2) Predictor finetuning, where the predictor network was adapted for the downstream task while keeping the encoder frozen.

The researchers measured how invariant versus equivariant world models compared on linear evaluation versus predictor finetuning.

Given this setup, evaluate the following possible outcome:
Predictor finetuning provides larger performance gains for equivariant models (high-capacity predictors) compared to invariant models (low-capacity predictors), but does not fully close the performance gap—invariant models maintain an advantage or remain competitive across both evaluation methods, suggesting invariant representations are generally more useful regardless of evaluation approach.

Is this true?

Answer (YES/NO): NO